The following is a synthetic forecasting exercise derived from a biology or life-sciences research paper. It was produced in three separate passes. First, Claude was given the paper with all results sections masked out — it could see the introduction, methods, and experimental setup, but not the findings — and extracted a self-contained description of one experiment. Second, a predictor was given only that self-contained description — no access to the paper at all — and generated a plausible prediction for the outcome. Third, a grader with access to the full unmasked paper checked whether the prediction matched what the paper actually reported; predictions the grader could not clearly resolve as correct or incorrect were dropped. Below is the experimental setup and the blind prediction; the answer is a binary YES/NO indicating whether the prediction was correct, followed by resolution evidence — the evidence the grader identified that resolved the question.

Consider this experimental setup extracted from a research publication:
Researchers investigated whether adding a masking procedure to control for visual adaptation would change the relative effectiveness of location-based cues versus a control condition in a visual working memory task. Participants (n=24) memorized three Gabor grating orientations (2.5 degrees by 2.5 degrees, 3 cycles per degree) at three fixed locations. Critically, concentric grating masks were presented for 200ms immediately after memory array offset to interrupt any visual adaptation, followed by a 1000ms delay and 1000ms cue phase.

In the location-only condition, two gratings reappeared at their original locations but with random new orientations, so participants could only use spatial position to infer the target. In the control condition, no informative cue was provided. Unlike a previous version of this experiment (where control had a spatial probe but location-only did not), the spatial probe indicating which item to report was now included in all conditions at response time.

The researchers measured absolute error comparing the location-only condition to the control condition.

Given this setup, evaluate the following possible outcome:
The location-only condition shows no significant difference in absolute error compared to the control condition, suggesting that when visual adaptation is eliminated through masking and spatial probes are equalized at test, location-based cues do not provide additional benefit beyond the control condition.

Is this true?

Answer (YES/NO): NO